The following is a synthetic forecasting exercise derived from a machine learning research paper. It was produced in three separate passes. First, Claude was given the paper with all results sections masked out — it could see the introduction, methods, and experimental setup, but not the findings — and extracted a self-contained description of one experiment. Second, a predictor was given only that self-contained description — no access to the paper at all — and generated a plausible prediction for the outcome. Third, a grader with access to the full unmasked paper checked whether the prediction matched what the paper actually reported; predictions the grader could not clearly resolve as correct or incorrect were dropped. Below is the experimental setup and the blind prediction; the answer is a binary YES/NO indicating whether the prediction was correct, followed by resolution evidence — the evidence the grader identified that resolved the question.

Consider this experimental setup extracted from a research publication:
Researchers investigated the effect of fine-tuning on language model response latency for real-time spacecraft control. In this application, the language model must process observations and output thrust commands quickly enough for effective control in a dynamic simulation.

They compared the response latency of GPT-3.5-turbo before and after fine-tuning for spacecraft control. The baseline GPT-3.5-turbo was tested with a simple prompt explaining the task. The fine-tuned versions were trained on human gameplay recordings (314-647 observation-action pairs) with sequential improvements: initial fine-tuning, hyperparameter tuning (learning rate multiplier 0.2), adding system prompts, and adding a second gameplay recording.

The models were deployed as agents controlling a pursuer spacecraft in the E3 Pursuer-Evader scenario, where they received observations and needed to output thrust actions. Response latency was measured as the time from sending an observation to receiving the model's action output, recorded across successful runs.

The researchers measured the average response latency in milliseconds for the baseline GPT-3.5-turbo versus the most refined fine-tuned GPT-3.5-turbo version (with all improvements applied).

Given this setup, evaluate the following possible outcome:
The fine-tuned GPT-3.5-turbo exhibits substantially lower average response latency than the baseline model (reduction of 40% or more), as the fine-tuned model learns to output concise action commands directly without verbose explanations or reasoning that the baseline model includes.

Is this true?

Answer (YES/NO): NO